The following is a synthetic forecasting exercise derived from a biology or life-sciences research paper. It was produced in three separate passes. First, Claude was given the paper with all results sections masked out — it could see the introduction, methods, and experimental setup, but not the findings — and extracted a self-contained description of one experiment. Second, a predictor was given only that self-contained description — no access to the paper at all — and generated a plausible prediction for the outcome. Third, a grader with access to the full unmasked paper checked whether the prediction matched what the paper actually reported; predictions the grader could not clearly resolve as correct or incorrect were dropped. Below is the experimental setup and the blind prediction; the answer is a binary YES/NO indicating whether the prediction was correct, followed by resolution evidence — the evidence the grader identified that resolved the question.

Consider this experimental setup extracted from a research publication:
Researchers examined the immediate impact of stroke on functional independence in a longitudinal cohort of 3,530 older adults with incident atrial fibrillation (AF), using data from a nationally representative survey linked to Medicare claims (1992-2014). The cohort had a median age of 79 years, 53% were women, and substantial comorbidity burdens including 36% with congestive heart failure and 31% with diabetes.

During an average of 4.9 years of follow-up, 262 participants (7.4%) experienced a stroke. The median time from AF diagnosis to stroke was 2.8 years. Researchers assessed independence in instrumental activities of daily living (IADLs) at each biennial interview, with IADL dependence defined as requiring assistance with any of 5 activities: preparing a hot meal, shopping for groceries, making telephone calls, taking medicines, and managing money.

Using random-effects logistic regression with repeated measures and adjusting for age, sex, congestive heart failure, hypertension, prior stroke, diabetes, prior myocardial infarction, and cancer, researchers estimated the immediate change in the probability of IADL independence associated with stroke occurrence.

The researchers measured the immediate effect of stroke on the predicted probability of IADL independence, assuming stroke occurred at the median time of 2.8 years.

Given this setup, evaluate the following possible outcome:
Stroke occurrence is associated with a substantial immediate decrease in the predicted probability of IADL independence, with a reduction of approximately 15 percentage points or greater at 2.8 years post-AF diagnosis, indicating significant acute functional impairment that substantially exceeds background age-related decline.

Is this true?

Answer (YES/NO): YES